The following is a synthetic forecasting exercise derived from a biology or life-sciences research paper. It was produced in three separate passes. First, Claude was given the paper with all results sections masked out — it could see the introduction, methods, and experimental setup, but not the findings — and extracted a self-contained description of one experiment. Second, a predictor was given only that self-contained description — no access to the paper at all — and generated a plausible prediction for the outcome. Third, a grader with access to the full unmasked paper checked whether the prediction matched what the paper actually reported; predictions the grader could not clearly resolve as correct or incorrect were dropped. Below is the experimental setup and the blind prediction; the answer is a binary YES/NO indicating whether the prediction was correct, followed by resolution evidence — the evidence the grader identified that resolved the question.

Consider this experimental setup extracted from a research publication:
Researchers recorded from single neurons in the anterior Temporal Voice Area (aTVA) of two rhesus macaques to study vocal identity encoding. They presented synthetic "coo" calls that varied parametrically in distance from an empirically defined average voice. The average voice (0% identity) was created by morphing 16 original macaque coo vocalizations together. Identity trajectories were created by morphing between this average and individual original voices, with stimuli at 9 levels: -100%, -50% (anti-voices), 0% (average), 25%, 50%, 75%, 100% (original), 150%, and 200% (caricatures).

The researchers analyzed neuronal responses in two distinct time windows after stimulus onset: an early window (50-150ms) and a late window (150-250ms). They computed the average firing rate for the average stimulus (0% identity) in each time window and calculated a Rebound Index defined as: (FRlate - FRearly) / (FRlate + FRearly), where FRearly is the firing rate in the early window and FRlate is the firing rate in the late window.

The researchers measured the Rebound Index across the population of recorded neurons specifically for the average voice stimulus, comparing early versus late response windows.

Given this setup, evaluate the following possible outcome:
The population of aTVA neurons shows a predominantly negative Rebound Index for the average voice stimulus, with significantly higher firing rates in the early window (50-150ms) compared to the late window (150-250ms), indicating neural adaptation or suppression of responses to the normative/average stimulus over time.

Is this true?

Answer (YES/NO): NO